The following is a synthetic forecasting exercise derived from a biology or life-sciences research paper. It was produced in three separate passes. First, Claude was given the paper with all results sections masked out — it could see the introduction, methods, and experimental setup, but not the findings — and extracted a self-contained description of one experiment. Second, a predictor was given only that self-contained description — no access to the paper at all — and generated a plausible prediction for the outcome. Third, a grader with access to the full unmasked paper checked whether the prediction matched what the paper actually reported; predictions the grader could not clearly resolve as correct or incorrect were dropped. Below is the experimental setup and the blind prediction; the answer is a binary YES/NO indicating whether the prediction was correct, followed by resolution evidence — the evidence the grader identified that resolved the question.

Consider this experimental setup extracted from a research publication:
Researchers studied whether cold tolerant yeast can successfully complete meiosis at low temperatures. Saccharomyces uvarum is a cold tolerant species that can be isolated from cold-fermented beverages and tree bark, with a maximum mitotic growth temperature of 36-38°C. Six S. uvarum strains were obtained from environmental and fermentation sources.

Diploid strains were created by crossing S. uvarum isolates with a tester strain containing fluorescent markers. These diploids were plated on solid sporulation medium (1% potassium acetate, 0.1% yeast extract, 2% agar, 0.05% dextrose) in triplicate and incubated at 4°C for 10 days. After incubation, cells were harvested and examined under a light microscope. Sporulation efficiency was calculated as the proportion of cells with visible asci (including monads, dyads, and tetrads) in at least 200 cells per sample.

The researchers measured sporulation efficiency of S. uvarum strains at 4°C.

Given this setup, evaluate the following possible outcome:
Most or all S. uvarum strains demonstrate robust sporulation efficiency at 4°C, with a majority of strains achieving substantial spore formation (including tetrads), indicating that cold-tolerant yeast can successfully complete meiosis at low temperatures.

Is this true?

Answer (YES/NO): NO